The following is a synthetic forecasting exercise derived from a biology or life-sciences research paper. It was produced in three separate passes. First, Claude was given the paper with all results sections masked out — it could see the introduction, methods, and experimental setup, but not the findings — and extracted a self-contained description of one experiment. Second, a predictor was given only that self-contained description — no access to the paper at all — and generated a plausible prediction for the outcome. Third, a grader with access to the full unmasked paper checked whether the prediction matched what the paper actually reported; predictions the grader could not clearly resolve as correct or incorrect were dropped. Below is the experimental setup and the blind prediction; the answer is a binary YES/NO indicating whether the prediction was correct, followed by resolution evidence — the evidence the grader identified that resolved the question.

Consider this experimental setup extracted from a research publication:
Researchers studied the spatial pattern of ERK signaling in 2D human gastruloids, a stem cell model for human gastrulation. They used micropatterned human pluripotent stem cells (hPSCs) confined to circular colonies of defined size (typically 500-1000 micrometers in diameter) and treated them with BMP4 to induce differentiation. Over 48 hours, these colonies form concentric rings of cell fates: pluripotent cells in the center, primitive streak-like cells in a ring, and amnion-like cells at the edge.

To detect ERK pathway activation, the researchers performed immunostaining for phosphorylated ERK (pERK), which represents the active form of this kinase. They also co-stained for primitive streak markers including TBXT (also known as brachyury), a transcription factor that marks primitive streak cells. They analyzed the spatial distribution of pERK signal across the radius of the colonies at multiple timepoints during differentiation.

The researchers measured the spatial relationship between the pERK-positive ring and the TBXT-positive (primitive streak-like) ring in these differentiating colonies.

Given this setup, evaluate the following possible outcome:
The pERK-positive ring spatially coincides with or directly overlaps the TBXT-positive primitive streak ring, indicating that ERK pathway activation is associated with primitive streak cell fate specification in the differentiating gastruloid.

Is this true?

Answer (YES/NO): YES